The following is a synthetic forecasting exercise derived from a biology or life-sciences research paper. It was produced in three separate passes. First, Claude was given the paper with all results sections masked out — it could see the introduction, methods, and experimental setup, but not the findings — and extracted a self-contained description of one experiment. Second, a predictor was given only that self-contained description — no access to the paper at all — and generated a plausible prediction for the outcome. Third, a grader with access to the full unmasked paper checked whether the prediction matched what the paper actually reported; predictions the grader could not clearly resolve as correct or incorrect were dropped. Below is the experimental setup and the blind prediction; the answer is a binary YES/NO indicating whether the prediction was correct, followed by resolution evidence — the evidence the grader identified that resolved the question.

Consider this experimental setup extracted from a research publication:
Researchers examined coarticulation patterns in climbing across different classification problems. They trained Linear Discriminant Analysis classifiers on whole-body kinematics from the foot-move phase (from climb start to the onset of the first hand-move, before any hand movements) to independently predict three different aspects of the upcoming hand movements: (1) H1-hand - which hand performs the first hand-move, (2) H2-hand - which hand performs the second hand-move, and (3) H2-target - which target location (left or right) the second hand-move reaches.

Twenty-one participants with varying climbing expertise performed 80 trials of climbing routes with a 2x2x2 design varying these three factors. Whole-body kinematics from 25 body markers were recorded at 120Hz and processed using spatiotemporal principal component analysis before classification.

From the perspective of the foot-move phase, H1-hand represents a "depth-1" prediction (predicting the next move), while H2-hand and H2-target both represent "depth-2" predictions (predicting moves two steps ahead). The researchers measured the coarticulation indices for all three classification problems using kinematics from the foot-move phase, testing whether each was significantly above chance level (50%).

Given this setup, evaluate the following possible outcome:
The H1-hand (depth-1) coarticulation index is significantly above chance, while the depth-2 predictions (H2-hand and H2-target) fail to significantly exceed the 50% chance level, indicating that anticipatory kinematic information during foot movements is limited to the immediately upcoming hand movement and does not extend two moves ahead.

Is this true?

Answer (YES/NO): NO